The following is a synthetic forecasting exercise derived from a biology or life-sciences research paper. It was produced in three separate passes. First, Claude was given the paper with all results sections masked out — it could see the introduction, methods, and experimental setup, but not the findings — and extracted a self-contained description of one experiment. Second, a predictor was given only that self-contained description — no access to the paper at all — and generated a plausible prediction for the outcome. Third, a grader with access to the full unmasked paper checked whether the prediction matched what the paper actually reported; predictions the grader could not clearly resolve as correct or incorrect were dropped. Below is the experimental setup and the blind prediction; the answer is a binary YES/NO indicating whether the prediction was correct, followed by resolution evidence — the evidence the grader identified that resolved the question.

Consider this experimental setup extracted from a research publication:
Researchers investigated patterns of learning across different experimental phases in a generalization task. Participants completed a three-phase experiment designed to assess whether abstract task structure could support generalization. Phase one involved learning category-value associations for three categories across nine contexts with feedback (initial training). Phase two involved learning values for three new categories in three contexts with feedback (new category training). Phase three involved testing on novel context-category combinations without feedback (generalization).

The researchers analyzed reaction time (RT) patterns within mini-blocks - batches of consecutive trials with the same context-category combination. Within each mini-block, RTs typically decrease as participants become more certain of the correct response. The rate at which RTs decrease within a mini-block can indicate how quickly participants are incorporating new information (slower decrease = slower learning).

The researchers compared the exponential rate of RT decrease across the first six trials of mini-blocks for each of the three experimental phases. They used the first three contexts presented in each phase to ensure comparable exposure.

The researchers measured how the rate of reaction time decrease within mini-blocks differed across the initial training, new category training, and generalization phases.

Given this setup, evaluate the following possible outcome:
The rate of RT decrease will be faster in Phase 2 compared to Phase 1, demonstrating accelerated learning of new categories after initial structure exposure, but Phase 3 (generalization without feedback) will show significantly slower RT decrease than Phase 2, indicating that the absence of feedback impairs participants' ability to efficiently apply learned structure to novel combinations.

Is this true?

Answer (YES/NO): NO